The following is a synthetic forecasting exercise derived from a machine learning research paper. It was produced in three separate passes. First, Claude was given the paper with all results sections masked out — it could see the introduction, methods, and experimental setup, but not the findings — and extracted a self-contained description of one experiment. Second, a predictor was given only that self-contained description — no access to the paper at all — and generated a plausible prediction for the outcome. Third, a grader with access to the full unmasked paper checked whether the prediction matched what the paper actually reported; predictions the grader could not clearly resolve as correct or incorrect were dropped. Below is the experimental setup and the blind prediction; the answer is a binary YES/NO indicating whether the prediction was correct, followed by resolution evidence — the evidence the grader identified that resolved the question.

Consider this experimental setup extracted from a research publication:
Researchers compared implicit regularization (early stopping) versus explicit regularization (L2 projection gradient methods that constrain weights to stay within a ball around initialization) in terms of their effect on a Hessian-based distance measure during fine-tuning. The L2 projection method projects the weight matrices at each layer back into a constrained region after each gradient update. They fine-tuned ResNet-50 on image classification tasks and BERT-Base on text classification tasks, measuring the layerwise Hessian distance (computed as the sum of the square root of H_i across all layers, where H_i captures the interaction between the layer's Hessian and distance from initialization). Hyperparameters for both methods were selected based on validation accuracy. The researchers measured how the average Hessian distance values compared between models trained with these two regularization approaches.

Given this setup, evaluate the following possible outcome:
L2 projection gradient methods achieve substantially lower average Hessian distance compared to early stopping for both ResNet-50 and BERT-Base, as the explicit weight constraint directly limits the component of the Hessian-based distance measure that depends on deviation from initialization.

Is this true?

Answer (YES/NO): YES